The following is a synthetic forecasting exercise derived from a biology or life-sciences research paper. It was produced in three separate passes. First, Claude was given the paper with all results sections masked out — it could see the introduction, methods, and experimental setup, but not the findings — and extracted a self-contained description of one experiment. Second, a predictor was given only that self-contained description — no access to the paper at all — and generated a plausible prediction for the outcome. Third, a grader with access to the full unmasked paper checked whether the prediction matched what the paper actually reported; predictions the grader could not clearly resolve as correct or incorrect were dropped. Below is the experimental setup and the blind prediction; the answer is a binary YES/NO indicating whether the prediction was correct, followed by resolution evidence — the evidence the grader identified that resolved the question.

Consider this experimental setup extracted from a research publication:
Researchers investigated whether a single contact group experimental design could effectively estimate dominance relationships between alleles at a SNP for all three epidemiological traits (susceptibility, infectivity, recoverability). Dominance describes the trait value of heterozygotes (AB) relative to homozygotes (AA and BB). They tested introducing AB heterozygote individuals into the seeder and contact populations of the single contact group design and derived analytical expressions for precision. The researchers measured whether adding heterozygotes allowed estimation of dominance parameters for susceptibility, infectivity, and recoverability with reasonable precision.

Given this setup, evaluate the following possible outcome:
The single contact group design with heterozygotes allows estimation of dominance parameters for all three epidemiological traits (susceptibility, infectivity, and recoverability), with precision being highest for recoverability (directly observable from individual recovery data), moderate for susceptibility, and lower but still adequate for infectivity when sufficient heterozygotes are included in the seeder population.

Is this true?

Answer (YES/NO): NO